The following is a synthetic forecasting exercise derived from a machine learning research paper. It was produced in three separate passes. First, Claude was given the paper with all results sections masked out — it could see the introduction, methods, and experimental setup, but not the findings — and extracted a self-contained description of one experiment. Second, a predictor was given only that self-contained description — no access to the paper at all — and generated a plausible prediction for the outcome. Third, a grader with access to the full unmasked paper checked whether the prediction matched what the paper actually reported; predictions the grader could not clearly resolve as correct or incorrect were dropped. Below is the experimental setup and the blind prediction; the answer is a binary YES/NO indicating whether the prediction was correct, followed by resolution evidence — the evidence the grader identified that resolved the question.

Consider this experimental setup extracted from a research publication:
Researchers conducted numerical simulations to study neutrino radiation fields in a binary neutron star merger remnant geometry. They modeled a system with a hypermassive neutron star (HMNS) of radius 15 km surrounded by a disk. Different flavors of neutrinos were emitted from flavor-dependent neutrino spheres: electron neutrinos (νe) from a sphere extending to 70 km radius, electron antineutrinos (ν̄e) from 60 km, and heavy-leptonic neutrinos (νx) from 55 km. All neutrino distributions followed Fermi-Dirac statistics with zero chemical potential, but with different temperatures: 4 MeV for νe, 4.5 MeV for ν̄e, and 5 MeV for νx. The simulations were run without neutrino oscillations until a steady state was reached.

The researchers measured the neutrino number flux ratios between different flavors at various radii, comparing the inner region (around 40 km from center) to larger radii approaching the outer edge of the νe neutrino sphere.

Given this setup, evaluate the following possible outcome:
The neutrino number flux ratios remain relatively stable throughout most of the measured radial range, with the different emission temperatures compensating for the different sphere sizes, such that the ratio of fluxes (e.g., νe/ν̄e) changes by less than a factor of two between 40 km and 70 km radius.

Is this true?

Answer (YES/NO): NO